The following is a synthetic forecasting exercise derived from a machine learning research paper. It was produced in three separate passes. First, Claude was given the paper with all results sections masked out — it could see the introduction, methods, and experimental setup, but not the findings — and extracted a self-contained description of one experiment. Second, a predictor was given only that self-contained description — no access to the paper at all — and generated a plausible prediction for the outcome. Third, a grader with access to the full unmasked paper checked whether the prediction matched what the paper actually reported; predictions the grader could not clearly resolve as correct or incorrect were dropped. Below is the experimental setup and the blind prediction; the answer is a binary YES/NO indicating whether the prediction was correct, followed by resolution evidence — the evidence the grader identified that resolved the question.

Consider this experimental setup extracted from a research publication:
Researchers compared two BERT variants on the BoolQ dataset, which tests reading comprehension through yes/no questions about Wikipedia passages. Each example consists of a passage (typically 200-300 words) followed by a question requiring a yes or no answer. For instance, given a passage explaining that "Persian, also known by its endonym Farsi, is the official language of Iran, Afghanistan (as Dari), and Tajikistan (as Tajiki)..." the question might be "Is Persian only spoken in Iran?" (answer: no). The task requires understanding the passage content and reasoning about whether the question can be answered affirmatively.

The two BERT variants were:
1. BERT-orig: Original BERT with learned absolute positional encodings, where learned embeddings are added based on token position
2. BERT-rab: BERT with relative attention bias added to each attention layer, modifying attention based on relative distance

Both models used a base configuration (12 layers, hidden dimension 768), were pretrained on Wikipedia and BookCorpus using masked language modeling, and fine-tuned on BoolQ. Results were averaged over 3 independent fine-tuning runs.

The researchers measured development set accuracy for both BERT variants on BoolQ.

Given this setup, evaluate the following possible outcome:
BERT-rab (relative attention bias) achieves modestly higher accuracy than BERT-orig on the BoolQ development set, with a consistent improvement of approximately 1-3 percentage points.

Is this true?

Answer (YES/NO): NO